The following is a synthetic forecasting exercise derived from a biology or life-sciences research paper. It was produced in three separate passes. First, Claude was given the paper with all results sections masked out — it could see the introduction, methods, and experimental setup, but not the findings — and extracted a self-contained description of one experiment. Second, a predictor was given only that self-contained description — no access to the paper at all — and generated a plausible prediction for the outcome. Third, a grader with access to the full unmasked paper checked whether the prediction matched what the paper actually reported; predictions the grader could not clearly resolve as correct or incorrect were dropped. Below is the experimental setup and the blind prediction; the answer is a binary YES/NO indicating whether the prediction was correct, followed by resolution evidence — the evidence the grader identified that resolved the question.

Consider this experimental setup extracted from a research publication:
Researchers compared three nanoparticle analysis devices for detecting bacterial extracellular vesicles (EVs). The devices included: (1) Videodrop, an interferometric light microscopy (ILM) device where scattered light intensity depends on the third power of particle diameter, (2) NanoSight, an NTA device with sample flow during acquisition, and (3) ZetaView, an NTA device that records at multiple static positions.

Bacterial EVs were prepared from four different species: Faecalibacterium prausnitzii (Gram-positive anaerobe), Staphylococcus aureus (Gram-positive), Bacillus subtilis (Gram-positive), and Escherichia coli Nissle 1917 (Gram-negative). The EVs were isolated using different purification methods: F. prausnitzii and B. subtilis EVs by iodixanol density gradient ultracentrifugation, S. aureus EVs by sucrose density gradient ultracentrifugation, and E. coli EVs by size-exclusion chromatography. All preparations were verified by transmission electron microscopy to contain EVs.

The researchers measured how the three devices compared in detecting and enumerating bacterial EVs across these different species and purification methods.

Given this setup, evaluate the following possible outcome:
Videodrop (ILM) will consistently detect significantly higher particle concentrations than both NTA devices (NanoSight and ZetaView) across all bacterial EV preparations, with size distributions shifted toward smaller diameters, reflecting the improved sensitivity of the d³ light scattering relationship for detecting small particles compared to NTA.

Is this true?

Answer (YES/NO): NO